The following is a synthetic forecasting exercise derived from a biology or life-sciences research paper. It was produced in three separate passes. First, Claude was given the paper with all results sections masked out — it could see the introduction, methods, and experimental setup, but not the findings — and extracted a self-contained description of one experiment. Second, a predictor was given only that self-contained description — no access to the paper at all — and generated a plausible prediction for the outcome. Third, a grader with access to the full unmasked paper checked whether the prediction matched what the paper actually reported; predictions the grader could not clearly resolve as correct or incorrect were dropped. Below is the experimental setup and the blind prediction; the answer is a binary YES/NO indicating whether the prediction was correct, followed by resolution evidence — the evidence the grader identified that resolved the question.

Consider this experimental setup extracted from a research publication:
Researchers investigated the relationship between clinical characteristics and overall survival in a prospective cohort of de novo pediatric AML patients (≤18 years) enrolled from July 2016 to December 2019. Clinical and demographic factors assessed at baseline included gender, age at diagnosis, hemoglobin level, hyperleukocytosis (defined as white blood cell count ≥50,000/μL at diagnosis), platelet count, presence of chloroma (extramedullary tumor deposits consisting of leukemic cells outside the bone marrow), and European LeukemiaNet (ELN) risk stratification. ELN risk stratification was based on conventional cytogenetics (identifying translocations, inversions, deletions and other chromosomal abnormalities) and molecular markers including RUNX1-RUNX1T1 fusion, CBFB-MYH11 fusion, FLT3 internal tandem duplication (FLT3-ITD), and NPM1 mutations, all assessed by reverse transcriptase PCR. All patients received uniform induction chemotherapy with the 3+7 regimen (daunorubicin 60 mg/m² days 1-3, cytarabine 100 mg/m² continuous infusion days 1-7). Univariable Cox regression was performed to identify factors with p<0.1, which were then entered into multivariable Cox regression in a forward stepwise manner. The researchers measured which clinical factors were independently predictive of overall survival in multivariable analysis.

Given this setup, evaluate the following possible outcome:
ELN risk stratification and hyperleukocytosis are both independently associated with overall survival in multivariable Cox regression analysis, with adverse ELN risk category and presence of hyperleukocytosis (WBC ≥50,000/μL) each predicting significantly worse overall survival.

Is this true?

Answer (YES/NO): NO